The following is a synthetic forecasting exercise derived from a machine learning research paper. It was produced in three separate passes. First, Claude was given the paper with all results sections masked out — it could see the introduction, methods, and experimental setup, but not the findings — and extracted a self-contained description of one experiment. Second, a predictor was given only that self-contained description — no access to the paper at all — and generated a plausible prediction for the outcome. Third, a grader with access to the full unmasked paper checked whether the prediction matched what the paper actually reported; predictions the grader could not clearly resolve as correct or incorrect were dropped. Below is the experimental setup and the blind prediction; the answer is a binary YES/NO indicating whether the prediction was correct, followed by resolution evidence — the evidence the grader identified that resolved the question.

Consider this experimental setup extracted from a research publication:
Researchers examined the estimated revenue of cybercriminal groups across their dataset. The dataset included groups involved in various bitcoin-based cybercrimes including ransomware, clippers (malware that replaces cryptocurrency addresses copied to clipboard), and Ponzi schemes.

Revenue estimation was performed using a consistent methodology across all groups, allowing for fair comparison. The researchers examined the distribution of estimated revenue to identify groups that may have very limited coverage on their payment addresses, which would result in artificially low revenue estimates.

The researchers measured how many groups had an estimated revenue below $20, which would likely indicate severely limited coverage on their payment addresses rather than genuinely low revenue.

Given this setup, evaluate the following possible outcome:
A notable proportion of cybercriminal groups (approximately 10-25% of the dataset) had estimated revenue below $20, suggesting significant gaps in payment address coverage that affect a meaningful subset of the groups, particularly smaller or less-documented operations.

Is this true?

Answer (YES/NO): YES